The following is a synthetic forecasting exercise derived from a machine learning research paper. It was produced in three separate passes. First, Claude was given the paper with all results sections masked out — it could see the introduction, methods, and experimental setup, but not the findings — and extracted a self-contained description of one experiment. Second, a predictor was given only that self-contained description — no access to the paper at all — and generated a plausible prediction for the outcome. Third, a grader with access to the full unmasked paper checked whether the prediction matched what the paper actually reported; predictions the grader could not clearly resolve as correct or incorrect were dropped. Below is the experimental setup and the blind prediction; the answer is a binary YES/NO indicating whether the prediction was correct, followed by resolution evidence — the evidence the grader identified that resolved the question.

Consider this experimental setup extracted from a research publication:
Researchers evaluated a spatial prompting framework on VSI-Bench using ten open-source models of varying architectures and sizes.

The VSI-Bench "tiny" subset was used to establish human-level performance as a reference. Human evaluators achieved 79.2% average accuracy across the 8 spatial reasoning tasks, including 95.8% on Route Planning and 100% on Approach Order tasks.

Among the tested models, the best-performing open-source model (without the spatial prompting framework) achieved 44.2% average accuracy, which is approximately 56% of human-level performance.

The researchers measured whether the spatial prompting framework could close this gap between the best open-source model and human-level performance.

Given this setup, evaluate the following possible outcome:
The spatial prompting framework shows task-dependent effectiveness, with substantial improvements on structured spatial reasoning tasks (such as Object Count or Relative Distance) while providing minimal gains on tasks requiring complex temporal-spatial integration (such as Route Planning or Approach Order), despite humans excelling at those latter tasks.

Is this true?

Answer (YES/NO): NO